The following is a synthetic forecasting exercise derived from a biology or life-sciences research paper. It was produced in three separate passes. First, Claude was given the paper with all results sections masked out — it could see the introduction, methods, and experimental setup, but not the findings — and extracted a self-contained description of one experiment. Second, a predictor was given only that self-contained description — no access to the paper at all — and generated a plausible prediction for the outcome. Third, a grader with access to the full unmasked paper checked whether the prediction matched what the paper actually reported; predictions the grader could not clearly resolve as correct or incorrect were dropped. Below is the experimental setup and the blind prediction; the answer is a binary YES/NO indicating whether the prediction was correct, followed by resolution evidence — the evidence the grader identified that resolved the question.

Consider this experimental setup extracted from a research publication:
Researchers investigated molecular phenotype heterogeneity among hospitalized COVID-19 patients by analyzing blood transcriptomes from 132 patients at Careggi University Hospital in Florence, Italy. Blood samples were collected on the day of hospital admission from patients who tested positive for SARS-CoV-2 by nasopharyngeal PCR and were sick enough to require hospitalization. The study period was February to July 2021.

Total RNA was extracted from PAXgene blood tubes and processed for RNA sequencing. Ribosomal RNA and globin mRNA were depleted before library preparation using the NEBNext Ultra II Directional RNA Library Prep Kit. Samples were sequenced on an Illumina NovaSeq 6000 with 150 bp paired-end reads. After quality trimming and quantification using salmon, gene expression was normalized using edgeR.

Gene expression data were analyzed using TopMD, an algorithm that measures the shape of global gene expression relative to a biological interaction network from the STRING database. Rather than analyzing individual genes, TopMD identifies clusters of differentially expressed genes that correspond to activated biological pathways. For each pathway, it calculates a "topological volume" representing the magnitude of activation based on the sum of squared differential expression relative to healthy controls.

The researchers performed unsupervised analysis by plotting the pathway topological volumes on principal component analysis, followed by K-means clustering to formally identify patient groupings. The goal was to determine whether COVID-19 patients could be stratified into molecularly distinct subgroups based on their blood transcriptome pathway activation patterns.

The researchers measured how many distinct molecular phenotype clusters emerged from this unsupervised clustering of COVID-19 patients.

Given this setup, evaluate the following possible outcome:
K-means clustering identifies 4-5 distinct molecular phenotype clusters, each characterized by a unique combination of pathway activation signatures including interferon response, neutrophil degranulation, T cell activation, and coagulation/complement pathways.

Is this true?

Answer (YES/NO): NO